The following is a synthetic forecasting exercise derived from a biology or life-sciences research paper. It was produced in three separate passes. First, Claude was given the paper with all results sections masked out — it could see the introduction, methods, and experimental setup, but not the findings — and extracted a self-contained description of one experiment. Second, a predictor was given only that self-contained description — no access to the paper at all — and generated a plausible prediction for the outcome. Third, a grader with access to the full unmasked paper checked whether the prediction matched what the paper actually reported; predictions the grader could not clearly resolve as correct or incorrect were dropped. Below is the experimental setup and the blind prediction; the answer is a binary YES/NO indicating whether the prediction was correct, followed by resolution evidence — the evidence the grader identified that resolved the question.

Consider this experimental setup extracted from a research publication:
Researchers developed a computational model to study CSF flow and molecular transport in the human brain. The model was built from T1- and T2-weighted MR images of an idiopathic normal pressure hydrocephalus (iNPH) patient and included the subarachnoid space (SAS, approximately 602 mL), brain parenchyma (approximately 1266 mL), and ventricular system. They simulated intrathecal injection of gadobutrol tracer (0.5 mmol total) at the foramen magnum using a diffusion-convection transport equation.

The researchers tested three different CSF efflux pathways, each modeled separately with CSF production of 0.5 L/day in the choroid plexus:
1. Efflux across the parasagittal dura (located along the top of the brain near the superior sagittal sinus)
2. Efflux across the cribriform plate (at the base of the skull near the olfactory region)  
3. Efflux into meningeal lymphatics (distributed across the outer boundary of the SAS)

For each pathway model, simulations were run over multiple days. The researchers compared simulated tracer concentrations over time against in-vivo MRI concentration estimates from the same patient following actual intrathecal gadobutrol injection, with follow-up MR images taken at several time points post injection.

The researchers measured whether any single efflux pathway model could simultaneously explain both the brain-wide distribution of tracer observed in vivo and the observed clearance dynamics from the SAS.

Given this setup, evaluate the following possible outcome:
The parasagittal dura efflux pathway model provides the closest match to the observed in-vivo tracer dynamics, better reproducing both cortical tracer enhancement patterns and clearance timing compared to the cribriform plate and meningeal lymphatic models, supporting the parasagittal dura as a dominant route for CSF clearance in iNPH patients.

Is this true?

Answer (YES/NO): NO